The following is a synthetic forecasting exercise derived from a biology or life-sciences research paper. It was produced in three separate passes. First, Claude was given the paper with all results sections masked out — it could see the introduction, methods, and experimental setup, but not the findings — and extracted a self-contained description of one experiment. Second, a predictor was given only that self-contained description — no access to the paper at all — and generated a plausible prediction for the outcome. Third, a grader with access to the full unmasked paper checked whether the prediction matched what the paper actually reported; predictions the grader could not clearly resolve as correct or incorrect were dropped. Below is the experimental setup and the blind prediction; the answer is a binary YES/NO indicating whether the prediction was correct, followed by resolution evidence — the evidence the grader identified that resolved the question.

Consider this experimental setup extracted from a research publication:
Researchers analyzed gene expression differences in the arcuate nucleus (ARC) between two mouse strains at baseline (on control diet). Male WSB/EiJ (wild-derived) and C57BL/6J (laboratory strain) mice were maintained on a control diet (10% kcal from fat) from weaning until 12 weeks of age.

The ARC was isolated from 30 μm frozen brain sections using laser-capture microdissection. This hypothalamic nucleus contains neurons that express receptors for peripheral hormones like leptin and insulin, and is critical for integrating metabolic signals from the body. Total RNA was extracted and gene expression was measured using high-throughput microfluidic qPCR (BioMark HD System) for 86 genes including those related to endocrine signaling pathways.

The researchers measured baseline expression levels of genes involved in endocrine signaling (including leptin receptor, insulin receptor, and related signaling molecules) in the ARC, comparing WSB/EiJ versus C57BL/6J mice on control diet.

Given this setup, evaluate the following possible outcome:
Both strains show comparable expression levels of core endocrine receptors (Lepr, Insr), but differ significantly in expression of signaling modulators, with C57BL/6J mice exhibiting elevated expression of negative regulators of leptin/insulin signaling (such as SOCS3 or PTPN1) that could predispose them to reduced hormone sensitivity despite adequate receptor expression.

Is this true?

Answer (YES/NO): NO